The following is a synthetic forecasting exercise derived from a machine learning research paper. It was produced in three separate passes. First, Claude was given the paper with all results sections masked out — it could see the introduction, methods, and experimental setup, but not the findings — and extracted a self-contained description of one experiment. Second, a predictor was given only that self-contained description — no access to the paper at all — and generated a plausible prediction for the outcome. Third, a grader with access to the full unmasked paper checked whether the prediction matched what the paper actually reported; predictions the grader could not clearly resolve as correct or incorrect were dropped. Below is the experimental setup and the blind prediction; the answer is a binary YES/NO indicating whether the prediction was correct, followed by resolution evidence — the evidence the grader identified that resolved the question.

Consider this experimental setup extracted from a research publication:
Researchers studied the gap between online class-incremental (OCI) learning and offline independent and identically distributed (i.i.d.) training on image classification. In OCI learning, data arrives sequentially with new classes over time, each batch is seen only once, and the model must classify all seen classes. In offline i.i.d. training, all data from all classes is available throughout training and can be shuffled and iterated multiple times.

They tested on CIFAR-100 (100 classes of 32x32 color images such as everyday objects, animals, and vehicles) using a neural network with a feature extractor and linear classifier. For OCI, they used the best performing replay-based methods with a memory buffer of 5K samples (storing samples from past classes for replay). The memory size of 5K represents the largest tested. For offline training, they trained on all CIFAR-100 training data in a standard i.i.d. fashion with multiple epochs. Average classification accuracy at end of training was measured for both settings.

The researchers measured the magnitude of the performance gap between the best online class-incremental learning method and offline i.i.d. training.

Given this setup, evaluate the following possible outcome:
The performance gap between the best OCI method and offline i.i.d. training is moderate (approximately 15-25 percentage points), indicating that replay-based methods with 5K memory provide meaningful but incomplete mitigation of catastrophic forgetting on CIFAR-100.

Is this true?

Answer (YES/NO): NO